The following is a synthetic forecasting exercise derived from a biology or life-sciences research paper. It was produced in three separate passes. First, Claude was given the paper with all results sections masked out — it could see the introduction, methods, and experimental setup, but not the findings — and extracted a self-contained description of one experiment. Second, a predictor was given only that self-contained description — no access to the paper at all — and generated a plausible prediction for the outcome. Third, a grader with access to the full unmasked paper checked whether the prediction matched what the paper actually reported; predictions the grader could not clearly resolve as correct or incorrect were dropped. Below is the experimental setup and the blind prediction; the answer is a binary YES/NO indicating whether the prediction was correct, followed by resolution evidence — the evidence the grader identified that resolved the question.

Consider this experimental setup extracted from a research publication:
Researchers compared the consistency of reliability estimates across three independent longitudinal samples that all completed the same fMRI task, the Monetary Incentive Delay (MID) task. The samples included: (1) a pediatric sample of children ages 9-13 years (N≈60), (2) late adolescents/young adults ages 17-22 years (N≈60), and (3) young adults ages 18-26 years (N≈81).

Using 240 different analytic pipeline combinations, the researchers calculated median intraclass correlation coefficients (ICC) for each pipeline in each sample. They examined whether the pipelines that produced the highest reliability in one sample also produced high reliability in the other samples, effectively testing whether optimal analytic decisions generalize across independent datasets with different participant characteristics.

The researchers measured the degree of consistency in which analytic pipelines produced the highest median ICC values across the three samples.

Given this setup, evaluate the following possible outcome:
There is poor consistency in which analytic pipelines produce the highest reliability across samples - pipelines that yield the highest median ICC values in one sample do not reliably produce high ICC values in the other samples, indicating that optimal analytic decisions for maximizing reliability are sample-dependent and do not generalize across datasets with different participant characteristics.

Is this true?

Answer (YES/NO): NO